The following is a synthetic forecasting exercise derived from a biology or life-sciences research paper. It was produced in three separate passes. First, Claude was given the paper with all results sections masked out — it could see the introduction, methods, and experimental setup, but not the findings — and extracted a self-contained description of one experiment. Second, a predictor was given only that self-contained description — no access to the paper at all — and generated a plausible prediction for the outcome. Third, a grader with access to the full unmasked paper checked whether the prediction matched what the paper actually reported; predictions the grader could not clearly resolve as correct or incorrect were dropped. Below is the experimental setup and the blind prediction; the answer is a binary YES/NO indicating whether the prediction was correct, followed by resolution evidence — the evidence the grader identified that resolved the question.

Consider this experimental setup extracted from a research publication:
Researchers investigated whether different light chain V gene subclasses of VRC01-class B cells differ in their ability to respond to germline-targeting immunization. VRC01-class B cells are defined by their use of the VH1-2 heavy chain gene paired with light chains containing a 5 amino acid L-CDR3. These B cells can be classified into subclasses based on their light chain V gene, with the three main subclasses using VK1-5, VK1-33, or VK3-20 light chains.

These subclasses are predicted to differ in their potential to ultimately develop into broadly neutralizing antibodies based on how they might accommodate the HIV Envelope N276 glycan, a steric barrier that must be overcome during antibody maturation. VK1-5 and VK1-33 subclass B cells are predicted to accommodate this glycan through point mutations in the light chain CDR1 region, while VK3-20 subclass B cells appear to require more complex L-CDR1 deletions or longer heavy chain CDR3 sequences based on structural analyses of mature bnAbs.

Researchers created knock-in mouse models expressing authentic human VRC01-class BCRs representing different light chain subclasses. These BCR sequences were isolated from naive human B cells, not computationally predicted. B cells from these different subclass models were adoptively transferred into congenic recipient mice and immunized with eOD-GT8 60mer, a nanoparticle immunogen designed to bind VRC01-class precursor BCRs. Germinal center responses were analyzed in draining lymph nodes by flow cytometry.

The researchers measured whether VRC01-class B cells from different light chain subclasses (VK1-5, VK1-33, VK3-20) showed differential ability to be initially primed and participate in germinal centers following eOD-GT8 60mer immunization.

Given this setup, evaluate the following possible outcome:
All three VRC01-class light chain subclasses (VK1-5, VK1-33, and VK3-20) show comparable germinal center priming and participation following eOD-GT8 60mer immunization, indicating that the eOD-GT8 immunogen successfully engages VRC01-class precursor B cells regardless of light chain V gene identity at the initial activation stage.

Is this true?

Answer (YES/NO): NO